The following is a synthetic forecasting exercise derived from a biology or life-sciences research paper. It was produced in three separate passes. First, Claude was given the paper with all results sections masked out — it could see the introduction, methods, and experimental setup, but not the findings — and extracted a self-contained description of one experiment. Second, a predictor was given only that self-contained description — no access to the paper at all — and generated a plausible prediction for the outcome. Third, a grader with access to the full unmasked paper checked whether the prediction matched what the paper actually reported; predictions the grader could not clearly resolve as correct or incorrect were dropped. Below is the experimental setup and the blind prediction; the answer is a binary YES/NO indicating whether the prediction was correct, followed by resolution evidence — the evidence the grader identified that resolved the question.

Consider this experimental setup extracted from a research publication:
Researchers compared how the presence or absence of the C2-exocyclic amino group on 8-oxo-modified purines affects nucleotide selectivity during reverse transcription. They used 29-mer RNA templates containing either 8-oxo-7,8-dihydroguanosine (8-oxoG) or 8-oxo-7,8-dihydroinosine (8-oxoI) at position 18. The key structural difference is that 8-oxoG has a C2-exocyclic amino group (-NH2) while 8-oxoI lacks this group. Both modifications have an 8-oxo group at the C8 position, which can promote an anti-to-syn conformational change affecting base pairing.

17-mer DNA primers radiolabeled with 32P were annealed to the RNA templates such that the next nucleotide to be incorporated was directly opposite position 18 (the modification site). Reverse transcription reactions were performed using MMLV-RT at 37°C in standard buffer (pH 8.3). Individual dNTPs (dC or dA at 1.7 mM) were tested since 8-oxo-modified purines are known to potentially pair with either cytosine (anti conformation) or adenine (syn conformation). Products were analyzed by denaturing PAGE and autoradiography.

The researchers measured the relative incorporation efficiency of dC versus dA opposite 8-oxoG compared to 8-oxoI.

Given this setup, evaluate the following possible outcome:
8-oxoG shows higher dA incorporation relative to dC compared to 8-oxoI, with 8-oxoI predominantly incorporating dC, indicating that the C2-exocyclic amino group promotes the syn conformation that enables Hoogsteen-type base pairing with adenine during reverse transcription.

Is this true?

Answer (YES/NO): NO